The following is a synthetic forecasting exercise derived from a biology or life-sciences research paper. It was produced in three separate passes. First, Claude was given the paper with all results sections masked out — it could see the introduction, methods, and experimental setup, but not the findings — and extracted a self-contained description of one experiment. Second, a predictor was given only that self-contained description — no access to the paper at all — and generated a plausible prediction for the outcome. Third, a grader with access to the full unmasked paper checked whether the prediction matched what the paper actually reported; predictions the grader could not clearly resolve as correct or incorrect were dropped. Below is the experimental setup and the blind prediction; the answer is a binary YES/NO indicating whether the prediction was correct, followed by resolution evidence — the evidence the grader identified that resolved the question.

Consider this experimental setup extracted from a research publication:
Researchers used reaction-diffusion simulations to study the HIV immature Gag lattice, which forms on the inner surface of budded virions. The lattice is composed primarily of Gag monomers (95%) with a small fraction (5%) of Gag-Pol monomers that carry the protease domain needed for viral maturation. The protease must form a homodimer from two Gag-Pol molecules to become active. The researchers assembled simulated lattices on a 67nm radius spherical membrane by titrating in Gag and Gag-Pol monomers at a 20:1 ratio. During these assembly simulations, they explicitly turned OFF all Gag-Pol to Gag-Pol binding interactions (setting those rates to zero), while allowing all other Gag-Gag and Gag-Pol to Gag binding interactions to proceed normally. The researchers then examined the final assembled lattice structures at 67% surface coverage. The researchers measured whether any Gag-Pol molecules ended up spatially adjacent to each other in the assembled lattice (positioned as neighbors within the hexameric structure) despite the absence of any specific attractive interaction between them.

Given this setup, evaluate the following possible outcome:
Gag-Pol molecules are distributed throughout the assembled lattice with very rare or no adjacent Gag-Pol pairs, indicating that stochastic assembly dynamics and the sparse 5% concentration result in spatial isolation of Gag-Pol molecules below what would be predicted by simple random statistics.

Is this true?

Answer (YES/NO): NO